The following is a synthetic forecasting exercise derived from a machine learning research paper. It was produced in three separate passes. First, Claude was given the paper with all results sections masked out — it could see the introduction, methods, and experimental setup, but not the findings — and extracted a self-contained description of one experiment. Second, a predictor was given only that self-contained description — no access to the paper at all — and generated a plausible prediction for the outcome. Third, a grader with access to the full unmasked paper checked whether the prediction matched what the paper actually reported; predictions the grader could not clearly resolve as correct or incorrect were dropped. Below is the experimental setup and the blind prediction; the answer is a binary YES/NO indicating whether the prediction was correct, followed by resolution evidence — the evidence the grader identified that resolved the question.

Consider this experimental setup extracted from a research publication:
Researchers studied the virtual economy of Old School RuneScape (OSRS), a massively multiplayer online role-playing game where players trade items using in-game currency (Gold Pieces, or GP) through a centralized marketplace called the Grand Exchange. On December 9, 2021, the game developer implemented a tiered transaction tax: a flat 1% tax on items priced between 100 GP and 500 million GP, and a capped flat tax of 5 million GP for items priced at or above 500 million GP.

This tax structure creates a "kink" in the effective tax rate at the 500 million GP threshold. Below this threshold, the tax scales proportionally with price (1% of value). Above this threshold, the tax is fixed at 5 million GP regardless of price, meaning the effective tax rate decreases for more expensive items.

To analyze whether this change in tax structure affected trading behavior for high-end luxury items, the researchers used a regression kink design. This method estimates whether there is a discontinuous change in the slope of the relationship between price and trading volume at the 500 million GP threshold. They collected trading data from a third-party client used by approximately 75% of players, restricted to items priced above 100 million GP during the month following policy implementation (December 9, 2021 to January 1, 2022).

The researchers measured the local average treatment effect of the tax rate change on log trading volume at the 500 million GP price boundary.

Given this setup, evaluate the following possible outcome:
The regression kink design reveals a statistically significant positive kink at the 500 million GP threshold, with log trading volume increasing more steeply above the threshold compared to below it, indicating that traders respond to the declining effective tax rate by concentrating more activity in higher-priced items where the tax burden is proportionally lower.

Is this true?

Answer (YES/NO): NO